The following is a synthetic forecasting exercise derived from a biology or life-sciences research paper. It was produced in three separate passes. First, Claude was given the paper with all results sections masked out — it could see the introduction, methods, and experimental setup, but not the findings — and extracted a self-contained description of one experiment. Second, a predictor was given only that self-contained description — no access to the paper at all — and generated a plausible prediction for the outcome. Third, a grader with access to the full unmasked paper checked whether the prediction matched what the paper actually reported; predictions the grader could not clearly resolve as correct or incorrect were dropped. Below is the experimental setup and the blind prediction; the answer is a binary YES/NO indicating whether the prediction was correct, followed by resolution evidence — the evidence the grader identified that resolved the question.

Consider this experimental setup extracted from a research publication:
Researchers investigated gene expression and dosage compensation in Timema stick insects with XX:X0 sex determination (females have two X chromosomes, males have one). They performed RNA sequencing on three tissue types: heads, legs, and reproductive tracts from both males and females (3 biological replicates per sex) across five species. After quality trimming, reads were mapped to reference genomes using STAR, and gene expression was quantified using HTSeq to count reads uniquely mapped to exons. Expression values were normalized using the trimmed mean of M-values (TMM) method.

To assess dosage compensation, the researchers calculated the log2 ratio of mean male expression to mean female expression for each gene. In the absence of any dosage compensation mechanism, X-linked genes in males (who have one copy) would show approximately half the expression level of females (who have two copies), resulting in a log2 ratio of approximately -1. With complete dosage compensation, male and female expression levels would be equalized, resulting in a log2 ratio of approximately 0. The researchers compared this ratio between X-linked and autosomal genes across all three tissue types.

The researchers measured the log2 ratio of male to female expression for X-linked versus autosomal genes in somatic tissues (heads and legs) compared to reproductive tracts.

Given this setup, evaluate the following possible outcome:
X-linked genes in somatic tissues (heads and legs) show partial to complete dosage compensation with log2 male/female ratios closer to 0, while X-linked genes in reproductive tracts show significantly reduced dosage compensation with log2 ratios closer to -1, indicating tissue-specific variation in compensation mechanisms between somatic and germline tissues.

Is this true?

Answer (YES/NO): YES